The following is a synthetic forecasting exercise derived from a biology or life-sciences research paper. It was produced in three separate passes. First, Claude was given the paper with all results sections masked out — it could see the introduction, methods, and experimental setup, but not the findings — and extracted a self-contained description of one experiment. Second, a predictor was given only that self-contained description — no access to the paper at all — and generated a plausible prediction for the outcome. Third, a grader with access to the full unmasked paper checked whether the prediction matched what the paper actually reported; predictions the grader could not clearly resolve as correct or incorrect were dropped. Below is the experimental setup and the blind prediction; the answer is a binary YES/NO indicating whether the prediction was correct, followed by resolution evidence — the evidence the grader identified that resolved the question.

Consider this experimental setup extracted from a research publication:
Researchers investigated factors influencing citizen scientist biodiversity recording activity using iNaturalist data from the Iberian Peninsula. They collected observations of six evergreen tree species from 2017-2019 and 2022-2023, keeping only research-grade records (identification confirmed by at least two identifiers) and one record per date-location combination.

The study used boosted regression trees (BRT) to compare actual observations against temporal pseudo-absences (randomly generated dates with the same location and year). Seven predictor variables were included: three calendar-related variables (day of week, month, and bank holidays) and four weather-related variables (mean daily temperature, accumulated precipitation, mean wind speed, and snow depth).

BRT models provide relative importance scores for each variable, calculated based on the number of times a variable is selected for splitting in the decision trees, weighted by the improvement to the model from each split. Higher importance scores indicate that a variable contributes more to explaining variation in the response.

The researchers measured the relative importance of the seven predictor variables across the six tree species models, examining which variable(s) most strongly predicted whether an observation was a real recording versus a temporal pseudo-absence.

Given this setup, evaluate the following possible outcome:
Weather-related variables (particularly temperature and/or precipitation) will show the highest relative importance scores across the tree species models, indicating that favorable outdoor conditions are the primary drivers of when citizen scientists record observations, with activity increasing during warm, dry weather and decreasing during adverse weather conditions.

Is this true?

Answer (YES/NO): NO